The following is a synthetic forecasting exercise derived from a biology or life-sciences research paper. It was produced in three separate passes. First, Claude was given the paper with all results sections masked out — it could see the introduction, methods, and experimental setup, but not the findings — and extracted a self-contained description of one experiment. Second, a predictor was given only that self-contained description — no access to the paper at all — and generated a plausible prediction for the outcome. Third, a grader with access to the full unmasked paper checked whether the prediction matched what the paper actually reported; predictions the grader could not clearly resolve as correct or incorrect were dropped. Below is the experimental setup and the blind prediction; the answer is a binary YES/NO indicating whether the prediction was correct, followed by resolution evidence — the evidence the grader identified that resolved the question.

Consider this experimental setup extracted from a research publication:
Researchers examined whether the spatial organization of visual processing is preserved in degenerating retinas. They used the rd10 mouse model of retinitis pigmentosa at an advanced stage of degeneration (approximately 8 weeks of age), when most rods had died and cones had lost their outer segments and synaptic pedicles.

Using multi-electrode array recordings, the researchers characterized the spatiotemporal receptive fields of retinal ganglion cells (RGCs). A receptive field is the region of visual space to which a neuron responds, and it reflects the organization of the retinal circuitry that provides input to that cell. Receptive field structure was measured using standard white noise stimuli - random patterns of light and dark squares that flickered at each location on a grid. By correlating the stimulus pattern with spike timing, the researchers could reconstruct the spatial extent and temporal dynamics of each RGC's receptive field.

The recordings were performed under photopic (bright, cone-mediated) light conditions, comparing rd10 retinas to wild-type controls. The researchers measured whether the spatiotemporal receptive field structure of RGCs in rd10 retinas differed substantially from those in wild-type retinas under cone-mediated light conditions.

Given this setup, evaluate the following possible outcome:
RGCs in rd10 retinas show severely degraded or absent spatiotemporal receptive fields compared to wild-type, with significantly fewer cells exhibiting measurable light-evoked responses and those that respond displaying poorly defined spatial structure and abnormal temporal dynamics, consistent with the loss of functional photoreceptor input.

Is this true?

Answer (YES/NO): NO